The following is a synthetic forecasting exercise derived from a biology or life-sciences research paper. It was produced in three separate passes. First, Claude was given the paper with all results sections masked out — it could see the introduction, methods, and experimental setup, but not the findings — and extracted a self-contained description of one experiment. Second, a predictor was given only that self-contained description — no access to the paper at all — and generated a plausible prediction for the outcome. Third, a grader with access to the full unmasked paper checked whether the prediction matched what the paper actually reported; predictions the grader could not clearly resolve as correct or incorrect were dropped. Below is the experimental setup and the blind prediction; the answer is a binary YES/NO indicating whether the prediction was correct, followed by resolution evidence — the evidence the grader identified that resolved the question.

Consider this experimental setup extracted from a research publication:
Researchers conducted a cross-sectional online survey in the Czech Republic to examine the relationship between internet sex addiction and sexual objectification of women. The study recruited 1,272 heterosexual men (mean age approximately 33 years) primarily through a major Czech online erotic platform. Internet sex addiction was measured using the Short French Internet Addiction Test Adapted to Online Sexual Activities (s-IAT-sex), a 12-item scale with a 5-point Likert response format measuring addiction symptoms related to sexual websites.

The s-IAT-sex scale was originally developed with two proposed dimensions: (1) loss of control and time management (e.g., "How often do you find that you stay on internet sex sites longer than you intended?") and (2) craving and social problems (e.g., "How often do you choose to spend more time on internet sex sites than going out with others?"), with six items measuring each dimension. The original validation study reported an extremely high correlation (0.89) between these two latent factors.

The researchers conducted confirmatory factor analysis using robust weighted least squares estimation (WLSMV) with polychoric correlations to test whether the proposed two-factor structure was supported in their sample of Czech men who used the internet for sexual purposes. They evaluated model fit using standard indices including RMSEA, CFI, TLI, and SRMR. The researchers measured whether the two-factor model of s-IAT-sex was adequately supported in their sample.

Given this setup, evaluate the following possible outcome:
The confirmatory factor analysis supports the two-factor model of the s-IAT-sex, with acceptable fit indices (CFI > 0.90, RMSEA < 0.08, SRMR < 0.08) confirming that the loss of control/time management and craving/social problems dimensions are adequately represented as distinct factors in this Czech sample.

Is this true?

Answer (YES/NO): NO